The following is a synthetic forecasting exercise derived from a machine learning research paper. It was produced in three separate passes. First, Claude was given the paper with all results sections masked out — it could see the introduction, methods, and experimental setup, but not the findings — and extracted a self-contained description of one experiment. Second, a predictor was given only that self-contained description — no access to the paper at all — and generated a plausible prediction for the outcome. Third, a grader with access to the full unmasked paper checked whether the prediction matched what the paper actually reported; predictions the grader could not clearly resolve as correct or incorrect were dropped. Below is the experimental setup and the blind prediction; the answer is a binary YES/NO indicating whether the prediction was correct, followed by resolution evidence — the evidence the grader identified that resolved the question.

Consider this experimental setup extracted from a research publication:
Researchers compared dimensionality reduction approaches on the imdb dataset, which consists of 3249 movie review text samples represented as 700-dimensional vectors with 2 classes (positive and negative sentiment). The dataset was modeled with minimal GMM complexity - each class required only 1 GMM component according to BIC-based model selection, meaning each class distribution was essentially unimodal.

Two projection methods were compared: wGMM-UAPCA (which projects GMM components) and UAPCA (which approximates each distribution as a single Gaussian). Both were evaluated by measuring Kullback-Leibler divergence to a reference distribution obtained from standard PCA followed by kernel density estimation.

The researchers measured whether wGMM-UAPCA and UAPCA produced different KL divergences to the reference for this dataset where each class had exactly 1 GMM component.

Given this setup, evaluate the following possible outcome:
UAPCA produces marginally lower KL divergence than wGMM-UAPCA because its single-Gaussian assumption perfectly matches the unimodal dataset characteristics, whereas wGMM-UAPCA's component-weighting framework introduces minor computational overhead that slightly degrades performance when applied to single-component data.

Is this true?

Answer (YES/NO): NO